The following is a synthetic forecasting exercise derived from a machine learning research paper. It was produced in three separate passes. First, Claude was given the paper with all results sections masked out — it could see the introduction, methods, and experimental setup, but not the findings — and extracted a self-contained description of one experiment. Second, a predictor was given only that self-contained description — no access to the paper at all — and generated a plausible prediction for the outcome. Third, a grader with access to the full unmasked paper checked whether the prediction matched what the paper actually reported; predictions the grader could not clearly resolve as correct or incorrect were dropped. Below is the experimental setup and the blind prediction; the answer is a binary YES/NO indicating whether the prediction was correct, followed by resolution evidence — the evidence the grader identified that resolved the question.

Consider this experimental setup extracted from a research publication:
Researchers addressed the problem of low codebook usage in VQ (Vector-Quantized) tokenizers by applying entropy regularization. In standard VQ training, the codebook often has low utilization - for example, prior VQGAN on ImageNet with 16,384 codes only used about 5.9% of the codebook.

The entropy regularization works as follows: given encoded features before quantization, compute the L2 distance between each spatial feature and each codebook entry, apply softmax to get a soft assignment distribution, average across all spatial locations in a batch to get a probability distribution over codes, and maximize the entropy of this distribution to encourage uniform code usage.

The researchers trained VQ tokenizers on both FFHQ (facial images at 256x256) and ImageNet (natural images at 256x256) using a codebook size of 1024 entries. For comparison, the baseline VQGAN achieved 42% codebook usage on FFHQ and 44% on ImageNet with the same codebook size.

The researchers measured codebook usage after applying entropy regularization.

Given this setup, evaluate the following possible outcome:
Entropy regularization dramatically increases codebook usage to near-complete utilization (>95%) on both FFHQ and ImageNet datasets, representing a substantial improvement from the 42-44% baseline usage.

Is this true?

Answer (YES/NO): YES